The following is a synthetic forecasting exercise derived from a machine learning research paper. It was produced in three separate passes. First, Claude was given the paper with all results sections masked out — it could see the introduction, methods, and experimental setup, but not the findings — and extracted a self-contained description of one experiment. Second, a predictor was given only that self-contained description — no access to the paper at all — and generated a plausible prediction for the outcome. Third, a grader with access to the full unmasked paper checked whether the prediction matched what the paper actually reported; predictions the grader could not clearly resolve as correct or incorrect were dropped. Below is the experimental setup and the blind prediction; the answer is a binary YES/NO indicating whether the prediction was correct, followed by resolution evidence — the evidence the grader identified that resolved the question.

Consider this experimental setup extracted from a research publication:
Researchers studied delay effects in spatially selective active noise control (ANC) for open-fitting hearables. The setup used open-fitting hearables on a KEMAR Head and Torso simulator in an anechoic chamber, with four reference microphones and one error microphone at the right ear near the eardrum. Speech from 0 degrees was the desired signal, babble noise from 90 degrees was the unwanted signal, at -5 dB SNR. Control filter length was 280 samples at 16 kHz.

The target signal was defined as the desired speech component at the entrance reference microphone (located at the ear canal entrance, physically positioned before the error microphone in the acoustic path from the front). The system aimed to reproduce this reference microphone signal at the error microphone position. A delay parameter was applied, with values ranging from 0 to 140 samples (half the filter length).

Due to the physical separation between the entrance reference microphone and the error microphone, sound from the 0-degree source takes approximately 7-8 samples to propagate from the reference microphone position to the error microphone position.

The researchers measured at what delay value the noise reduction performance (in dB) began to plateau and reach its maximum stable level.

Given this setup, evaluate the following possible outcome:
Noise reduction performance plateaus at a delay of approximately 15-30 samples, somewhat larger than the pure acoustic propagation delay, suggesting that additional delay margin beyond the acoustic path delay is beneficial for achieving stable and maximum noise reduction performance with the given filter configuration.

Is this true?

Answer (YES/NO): NO